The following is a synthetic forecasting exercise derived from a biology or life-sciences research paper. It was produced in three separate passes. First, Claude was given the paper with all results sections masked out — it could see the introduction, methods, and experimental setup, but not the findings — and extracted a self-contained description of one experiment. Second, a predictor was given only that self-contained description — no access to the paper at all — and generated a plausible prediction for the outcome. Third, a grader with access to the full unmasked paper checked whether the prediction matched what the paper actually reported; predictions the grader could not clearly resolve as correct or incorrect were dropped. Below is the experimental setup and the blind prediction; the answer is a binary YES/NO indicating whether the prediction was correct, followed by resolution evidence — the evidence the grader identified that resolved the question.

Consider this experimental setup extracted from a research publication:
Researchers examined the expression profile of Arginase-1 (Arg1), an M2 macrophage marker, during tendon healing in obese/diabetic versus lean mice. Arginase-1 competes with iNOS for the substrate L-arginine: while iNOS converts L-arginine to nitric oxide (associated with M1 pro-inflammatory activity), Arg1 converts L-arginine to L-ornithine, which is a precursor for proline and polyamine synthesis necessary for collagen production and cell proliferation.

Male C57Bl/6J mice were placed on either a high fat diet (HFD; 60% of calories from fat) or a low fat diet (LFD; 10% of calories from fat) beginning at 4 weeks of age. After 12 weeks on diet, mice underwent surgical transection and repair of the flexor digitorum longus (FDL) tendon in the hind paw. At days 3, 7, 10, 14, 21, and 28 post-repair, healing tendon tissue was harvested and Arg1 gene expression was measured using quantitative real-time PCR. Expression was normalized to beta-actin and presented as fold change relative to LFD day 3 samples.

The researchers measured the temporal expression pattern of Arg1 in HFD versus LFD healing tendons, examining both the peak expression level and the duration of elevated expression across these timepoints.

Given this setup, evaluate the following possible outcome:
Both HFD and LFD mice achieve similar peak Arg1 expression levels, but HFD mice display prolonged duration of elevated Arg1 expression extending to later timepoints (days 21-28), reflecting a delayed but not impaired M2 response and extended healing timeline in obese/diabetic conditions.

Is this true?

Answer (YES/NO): NO